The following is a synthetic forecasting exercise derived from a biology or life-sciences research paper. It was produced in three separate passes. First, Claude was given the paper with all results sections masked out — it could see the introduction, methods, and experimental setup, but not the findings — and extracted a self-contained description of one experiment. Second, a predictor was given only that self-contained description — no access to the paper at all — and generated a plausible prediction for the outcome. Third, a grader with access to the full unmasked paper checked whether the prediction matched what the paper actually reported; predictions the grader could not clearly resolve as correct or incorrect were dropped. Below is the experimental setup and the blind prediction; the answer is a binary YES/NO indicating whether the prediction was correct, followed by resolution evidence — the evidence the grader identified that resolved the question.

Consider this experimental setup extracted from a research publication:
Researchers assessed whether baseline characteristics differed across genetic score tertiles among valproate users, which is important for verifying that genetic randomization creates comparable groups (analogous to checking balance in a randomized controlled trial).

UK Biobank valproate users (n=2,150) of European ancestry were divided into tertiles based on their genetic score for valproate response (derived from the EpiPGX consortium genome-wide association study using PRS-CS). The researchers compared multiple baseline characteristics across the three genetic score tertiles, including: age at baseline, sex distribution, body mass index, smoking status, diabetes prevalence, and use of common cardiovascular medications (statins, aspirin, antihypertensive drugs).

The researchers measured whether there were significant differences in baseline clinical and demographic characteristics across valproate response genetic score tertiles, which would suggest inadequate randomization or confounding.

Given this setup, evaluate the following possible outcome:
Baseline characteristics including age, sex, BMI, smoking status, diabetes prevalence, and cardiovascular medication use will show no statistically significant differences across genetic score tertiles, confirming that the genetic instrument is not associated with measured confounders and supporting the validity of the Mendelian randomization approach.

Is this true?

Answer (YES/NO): YES